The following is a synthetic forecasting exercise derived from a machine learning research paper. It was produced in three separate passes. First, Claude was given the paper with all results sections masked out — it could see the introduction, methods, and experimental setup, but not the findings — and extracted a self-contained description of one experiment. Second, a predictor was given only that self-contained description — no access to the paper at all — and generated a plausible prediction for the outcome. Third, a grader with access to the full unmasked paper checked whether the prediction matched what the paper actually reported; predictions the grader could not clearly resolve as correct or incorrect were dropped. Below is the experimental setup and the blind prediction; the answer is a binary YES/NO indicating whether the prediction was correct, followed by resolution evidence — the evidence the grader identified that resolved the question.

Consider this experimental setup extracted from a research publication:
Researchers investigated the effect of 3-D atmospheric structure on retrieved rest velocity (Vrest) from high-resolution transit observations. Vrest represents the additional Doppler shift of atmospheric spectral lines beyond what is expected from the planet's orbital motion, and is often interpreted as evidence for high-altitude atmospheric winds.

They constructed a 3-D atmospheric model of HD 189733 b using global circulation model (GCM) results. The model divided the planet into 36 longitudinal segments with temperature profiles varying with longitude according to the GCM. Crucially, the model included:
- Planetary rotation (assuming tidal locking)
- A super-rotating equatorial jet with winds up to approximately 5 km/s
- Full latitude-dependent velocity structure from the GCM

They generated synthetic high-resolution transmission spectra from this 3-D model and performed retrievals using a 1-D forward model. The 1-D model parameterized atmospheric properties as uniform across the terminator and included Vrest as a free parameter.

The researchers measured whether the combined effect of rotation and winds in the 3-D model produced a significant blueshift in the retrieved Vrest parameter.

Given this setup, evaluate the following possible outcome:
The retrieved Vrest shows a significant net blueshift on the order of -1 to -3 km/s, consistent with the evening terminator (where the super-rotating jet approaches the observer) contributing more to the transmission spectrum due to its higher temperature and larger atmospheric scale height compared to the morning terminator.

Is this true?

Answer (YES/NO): NO